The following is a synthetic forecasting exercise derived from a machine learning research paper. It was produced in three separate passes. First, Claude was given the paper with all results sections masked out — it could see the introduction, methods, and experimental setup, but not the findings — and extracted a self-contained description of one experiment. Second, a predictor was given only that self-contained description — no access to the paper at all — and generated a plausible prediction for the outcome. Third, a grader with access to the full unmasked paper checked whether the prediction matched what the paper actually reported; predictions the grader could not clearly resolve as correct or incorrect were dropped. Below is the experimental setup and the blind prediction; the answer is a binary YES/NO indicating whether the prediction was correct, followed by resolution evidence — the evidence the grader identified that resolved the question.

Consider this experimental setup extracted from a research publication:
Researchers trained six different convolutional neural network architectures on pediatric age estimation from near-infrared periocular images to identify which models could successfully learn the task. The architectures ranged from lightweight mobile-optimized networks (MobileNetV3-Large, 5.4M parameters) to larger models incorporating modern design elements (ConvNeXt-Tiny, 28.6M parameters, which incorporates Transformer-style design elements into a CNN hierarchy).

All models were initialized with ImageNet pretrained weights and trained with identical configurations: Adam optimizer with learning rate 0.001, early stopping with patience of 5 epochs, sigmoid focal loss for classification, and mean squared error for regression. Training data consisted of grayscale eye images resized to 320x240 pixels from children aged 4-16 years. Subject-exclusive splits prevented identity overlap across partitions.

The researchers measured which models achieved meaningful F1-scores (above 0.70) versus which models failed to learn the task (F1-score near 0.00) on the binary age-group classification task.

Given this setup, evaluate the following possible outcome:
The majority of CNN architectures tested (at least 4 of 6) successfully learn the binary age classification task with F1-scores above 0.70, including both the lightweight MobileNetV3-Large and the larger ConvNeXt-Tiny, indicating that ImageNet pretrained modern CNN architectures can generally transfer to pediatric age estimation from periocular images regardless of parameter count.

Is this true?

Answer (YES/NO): NO